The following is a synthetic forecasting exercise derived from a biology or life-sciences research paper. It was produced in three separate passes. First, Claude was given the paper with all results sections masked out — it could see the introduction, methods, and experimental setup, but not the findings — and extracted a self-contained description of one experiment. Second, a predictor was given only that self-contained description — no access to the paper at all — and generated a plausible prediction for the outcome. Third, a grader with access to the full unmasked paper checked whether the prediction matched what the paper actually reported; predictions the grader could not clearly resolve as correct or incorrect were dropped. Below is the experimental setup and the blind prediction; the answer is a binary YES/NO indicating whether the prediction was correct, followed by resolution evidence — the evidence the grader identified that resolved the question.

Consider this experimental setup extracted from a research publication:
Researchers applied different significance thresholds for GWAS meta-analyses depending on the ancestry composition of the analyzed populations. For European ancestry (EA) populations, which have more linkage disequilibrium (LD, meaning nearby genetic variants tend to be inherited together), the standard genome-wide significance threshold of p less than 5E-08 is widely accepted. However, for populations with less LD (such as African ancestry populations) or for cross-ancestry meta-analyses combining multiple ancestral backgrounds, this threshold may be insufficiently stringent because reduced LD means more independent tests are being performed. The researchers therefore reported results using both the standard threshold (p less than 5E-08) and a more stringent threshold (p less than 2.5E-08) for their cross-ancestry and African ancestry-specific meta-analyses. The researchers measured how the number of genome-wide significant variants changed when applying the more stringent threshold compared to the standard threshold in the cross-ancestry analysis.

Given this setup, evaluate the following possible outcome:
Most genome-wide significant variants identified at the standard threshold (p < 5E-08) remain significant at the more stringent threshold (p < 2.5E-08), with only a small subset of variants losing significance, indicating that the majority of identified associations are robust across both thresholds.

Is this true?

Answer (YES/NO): YES